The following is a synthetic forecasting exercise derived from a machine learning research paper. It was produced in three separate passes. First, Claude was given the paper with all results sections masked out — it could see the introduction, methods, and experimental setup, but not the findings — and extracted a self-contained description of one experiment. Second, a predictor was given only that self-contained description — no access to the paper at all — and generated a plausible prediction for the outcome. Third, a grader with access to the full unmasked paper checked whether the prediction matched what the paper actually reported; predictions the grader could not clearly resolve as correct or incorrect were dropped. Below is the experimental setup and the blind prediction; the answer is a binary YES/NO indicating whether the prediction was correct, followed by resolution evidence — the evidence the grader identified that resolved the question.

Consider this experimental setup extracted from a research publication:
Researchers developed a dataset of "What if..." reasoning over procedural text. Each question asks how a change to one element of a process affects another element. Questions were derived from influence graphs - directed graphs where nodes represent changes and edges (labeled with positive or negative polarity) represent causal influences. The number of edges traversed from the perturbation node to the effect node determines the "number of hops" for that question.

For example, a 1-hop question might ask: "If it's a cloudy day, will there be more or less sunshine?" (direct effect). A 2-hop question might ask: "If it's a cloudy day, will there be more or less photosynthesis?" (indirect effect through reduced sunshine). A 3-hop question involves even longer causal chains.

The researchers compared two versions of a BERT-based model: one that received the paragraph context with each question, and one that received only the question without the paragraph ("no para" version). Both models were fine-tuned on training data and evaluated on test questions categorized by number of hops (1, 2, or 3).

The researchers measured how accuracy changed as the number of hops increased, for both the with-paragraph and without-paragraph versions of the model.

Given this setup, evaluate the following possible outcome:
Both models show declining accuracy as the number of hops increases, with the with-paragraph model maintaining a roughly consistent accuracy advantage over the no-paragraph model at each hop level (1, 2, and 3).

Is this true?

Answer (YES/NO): NO